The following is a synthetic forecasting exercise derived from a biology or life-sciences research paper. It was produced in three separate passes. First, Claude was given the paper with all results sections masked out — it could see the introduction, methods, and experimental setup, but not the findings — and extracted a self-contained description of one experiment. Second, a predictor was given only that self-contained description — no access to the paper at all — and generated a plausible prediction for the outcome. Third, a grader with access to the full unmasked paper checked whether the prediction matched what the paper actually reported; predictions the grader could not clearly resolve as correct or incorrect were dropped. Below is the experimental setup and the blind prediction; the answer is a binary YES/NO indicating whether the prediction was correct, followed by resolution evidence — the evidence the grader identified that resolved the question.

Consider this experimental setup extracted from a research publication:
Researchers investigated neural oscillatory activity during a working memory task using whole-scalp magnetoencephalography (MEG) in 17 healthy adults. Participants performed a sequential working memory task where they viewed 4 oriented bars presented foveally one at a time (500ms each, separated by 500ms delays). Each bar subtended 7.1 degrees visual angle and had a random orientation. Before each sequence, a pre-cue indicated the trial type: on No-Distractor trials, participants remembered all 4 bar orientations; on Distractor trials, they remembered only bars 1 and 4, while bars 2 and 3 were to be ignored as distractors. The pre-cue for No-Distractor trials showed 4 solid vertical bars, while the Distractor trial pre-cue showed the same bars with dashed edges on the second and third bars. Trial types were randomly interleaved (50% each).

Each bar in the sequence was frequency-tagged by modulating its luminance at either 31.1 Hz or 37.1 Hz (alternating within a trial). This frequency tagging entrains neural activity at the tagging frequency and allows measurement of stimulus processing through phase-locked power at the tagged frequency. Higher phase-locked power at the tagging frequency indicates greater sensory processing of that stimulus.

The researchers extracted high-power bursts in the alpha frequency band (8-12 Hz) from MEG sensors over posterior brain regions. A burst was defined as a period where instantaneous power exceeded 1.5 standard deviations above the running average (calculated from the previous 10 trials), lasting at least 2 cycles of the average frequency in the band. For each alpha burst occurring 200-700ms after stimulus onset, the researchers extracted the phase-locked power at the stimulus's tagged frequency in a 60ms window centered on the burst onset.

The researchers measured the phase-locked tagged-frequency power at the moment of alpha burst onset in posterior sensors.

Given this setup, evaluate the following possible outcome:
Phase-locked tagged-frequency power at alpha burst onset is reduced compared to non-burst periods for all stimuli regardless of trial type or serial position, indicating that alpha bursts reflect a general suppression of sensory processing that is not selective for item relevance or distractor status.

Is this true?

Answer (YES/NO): NO